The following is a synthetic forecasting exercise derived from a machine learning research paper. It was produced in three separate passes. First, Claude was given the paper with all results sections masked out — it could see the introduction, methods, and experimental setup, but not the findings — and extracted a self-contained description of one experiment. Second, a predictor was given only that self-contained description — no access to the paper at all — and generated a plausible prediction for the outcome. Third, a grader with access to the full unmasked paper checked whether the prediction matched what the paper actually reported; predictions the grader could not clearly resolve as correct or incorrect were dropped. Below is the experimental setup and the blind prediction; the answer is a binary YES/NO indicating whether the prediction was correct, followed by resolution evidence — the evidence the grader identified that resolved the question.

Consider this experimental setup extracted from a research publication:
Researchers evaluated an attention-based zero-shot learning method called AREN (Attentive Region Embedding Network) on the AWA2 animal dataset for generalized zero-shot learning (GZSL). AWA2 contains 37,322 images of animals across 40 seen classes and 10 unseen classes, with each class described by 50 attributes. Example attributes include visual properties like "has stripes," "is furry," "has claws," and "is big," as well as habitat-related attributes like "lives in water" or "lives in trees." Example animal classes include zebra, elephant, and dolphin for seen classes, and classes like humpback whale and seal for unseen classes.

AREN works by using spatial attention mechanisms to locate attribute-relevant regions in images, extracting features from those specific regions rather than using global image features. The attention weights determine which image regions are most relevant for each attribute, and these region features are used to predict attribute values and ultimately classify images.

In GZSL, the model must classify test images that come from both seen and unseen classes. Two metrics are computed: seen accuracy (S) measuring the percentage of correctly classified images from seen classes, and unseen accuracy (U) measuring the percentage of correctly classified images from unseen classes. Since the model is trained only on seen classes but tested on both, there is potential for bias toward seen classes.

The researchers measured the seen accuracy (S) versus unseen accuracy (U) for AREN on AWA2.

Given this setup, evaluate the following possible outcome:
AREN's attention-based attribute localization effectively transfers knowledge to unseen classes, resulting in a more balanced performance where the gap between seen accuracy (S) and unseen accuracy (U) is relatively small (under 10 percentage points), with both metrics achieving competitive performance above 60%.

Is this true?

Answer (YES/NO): NO